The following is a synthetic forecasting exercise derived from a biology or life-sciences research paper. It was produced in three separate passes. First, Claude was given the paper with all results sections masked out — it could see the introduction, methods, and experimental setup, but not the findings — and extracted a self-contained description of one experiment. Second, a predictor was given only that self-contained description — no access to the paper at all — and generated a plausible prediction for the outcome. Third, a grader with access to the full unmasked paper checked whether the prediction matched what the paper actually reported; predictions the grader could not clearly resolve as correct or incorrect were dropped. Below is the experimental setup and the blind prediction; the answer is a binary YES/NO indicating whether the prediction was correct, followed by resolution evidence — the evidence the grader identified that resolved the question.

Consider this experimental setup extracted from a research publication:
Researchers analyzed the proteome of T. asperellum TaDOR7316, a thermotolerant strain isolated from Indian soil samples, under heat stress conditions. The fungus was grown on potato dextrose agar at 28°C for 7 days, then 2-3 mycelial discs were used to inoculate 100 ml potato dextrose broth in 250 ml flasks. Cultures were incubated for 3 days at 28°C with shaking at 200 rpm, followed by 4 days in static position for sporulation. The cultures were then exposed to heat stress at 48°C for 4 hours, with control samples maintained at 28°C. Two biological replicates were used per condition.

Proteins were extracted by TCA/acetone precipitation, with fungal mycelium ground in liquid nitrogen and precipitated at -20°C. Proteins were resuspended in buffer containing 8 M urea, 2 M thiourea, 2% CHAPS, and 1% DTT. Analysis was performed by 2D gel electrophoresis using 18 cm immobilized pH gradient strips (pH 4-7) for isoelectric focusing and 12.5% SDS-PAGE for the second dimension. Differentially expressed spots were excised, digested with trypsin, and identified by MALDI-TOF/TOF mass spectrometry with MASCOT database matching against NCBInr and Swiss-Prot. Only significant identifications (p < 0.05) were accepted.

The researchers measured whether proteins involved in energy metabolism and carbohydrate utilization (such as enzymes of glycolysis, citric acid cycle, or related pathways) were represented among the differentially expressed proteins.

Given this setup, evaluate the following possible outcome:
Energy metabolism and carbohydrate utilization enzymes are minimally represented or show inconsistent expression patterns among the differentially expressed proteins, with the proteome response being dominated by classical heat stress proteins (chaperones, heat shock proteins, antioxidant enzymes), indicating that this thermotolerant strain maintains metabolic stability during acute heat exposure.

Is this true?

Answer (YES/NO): NO